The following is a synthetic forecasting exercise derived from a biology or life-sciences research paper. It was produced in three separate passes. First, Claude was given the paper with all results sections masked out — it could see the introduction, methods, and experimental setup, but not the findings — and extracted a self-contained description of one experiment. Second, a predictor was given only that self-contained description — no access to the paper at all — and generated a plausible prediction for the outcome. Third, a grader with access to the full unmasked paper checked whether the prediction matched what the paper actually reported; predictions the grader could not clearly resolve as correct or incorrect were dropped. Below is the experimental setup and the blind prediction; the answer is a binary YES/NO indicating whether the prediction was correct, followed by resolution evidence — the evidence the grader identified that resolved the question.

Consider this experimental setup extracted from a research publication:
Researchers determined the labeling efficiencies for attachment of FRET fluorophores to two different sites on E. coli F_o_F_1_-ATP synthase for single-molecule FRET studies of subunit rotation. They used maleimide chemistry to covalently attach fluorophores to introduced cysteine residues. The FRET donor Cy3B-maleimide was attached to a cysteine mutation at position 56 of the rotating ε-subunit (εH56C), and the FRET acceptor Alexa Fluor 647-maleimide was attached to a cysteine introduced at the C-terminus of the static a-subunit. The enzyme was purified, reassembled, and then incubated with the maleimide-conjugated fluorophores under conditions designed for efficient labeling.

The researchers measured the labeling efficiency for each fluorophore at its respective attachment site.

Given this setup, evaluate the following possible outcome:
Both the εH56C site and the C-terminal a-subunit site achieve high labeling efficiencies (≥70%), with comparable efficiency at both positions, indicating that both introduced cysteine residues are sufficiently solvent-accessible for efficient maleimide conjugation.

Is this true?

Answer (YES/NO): NO